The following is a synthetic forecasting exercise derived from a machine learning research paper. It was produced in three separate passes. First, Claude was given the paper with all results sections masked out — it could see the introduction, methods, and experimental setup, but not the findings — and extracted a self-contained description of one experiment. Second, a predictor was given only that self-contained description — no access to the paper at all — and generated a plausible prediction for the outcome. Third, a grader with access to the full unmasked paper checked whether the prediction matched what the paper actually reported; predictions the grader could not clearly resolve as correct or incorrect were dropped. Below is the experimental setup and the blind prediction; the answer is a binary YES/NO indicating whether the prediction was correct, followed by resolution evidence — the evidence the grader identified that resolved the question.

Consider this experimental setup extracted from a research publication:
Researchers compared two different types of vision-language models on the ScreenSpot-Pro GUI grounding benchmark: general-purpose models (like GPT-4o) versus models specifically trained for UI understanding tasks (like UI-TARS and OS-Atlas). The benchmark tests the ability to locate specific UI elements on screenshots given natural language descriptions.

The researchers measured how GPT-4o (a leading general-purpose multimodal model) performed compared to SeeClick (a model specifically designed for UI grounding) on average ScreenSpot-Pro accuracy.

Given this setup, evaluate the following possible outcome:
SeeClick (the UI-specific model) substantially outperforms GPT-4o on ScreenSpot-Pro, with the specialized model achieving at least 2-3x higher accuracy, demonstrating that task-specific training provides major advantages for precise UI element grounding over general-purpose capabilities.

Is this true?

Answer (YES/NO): NO